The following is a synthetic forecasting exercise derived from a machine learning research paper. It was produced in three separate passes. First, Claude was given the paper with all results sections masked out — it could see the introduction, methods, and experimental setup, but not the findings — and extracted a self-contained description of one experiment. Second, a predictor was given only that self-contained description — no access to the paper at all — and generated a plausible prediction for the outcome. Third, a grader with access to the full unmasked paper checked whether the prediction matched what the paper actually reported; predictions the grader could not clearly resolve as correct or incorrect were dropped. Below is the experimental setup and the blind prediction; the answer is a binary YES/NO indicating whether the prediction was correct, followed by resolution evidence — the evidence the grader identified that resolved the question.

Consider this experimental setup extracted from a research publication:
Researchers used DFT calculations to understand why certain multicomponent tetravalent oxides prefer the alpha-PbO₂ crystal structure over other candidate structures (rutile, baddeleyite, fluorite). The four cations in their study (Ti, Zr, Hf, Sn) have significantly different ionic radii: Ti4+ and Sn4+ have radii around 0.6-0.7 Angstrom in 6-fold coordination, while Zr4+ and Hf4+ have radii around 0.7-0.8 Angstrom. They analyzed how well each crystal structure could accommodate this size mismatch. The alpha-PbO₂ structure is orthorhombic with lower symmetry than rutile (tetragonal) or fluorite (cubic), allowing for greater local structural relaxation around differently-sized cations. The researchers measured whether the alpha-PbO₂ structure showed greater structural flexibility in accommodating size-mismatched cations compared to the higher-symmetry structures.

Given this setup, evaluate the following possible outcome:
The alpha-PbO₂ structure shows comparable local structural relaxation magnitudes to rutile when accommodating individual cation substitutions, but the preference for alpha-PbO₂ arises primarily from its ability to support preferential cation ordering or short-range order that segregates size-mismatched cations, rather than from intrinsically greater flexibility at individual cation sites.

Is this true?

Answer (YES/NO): NO